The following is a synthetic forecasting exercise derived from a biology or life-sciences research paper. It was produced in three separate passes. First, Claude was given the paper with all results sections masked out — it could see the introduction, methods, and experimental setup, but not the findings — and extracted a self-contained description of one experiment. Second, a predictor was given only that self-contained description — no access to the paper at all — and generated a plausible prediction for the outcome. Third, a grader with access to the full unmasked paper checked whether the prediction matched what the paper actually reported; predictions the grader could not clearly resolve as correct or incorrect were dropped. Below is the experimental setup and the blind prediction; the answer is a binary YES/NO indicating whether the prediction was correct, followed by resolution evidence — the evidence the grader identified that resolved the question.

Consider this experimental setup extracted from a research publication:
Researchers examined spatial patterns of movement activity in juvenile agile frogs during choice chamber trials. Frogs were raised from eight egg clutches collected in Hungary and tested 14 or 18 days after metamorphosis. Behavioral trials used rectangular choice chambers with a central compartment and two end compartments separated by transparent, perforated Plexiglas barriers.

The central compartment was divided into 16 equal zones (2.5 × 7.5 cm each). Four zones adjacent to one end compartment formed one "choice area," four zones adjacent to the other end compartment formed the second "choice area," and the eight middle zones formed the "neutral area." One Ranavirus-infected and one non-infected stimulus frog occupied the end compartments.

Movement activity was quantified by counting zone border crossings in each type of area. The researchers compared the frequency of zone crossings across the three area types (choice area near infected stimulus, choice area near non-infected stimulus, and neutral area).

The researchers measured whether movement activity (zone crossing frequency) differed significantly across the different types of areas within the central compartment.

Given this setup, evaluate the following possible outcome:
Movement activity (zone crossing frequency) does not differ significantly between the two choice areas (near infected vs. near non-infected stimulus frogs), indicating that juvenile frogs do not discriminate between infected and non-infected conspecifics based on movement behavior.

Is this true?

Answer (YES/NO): YES